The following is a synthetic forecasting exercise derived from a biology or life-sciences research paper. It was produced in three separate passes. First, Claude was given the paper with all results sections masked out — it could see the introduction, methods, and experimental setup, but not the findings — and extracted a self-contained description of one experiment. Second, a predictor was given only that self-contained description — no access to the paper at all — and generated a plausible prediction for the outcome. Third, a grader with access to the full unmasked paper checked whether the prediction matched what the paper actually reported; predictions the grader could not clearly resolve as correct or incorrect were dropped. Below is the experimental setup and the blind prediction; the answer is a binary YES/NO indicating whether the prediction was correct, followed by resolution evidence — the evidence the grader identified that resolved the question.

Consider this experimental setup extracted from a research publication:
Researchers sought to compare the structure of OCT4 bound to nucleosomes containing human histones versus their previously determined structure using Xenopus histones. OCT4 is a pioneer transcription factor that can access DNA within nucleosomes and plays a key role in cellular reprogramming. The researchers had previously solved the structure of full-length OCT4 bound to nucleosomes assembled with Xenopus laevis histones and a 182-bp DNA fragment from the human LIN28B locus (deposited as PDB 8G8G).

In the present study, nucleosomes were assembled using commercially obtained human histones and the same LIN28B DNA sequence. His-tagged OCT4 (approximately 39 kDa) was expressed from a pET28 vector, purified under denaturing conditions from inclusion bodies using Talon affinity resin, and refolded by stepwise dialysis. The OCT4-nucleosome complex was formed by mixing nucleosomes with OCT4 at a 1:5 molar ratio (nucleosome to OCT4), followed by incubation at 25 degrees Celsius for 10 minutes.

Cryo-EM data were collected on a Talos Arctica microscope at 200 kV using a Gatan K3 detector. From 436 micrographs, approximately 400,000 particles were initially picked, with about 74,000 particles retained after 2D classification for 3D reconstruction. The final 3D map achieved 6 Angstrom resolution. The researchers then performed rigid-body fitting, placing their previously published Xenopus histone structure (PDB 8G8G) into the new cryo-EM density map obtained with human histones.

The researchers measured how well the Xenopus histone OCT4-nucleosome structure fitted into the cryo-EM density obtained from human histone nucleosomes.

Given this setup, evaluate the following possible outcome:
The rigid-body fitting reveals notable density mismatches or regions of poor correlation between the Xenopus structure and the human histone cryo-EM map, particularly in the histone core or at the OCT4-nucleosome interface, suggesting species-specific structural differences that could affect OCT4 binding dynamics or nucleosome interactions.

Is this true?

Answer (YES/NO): NO